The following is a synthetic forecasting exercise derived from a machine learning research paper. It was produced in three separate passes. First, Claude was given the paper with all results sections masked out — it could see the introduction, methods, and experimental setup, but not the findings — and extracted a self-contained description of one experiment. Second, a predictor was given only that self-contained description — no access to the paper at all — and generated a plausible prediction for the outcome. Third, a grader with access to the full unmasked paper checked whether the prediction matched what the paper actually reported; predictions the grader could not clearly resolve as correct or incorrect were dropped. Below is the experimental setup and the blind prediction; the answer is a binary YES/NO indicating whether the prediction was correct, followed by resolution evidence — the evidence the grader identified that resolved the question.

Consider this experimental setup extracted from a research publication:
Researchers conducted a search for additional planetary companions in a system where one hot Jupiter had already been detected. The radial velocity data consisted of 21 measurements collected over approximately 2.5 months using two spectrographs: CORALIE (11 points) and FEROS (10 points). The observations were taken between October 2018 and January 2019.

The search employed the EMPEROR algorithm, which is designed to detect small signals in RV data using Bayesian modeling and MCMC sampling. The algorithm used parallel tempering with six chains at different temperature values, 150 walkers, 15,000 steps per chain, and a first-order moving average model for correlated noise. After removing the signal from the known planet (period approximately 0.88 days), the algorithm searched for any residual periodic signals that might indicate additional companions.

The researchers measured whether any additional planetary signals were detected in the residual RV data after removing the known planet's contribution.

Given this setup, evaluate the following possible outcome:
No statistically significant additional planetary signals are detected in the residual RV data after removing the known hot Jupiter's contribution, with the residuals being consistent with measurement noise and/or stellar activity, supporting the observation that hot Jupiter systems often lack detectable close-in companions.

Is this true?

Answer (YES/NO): NO